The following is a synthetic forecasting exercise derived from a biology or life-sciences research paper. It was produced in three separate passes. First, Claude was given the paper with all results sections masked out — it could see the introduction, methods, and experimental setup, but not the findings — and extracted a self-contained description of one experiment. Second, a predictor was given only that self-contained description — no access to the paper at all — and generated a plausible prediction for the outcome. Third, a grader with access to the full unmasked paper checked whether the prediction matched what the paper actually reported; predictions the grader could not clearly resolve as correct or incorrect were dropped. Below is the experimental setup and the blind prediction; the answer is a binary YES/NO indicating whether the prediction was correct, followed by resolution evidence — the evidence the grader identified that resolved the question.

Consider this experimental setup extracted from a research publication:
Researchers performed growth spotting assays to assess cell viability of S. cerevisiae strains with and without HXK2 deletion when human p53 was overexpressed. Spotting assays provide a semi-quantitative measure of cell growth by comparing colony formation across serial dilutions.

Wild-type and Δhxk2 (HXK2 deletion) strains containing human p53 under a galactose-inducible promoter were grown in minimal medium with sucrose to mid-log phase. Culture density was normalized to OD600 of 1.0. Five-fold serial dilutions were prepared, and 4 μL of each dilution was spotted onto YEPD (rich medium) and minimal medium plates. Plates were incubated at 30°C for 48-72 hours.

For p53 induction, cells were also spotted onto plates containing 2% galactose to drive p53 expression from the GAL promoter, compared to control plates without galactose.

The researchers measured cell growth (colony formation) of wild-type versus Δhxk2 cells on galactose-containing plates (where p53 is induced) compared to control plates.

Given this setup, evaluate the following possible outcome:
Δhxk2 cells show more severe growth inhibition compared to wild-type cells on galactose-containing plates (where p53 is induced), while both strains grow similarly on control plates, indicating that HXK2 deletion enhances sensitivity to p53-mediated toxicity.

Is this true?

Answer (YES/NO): YES